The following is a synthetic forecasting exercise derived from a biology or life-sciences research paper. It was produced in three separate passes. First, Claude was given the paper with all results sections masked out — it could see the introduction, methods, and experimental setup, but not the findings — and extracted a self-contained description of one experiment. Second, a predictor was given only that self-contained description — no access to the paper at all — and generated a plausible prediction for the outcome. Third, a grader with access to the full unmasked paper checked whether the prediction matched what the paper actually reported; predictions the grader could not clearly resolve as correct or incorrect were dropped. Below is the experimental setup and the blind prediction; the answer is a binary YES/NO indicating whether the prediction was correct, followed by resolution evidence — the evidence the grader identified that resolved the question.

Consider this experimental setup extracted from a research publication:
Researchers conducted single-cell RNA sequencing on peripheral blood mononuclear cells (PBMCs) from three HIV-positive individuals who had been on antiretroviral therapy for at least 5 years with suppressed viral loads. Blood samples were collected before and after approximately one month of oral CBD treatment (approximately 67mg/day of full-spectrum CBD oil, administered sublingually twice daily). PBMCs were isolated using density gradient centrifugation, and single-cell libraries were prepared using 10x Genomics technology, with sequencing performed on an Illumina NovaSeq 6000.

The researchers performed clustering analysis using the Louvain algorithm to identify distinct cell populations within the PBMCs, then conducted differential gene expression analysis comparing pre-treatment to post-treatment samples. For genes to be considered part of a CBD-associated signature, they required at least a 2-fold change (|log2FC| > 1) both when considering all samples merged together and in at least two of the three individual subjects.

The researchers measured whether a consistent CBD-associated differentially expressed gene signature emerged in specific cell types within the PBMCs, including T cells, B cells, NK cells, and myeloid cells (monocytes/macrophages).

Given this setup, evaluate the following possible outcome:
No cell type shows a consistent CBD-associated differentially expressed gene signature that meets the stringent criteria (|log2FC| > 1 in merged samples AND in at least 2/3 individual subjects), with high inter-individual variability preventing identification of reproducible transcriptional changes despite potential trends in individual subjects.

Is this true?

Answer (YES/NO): NO